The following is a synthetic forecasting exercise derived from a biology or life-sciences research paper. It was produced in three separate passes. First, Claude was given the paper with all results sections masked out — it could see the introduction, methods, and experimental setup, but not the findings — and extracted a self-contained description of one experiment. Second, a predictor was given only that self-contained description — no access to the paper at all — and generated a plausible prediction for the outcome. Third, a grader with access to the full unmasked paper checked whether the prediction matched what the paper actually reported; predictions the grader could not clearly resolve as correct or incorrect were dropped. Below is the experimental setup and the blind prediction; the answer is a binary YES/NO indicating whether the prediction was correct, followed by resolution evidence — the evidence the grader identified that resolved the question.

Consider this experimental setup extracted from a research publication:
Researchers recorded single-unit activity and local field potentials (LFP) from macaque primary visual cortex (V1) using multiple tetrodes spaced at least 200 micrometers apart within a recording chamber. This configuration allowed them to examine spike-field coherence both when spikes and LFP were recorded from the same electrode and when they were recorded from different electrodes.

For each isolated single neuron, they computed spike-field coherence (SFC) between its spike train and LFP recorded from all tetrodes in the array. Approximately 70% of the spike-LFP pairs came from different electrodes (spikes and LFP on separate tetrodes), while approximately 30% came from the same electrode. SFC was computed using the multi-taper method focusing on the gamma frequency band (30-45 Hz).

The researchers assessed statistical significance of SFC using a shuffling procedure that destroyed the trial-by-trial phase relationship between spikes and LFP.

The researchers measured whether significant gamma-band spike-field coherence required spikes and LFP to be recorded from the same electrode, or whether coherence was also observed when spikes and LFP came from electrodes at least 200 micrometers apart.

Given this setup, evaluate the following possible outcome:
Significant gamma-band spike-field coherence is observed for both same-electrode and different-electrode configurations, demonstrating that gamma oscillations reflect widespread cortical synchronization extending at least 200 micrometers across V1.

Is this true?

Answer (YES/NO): YES